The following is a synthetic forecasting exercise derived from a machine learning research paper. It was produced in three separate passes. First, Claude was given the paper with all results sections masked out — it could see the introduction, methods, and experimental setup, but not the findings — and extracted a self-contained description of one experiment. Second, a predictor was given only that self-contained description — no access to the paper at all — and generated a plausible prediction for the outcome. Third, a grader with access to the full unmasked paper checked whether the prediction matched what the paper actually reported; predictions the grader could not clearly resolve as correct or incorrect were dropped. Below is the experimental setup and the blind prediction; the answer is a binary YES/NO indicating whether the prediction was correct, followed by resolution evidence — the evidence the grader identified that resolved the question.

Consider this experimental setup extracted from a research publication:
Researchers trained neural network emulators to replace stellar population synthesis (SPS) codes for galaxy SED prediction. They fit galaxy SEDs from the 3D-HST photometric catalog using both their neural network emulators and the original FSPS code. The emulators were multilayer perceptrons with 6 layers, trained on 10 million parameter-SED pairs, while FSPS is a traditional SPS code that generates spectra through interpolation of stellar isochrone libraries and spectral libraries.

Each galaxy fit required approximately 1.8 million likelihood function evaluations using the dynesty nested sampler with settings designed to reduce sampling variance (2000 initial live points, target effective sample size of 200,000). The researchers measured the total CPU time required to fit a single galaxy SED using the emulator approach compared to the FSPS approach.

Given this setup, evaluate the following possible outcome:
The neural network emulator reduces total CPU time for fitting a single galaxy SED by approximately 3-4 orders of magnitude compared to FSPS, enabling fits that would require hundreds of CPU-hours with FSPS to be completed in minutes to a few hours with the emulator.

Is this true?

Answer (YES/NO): NO